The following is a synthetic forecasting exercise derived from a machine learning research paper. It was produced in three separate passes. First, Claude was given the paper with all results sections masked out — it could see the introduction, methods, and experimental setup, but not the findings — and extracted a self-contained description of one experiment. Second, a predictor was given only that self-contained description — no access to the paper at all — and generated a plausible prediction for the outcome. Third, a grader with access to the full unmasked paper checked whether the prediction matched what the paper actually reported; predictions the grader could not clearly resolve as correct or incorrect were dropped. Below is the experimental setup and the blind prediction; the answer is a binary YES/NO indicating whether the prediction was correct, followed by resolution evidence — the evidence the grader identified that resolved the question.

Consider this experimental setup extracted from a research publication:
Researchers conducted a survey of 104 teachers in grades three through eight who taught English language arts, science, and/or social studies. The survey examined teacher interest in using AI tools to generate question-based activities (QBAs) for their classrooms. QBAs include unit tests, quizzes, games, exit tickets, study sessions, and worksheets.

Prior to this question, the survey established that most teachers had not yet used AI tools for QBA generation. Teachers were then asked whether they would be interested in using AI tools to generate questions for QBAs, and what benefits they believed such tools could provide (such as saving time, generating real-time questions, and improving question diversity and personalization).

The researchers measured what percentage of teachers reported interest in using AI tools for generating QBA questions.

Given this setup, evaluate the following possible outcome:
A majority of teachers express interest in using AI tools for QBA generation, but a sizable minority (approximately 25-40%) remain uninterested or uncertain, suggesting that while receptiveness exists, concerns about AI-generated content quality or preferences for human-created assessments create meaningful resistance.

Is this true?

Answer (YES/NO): NO